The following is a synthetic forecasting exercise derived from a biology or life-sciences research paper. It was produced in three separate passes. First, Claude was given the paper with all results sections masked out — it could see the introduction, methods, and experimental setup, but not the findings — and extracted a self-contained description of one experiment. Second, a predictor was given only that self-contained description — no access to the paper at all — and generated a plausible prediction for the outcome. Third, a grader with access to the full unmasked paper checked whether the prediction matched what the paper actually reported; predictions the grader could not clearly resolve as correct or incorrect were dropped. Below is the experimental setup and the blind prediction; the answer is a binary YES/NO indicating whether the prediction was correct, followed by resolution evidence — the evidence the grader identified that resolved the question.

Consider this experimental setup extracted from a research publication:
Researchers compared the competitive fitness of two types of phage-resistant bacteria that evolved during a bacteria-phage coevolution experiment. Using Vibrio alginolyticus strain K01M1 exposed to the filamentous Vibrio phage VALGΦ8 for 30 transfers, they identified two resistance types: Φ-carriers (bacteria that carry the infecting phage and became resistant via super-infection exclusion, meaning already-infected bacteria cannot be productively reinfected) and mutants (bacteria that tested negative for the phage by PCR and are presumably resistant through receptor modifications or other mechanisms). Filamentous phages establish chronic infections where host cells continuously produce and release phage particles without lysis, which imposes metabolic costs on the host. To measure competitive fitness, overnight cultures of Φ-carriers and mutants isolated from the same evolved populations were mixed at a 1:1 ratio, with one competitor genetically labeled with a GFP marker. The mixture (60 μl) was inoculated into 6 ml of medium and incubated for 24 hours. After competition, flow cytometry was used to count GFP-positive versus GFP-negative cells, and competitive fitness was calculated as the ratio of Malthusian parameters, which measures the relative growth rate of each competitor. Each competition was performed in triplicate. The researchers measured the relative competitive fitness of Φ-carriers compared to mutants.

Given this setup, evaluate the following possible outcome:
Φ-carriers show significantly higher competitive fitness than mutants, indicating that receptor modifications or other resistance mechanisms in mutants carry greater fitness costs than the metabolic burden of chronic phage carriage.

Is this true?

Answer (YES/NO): NO